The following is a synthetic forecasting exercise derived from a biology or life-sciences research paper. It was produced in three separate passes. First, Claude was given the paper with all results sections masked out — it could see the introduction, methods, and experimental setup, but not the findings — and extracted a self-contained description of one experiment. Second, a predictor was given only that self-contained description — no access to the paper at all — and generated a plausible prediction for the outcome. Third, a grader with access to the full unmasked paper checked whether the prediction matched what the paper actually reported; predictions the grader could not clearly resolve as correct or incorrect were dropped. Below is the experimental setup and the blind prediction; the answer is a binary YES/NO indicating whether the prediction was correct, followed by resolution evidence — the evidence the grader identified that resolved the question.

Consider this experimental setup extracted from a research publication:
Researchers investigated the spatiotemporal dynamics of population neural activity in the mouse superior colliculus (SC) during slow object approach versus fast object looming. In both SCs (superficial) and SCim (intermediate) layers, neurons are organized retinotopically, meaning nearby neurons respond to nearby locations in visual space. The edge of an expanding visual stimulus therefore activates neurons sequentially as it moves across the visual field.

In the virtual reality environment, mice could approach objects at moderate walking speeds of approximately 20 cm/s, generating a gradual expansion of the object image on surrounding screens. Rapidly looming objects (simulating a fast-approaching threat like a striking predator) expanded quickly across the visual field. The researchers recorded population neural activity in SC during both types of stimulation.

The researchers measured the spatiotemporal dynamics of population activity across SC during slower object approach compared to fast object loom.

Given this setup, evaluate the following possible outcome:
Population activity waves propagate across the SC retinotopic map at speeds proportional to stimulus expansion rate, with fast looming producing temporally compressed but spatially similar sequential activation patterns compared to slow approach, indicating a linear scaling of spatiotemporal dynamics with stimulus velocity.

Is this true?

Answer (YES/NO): NO